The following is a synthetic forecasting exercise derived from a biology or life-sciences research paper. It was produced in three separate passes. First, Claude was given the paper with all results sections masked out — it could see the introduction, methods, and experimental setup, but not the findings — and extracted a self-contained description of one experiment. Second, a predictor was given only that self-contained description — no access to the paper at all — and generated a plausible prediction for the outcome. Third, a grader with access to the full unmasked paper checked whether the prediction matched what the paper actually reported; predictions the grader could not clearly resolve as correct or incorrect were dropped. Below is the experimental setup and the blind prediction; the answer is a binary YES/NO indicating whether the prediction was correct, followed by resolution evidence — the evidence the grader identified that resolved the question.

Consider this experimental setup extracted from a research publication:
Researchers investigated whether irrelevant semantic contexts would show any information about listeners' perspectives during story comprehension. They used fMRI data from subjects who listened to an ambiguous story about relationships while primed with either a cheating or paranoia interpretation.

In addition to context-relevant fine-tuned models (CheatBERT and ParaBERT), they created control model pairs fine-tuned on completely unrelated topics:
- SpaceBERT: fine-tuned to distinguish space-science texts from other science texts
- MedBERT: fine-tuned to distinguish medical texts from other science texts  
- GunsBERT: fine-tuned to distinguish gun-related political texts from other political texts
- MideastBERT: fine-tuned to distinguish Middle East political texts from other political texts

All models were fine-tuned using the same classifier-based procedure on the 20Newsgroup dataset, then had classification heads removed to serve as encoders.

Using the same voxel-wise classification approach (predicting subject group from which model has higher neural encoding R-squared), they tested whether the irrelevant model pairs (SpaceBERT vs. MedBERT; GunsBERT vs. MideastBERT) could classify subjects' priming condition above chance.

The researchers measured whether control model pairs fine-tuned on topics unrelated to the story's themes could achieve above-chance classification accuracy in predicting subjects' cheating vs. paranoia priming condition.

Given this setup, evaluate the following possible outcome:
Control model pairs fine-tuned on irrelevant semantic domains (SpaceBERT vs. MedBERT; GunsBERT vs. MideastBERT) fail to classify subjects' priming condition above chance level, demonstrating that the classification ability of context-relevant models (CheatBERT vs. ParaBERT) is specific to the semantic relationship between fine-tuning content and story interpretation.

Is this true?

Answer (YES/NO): YES